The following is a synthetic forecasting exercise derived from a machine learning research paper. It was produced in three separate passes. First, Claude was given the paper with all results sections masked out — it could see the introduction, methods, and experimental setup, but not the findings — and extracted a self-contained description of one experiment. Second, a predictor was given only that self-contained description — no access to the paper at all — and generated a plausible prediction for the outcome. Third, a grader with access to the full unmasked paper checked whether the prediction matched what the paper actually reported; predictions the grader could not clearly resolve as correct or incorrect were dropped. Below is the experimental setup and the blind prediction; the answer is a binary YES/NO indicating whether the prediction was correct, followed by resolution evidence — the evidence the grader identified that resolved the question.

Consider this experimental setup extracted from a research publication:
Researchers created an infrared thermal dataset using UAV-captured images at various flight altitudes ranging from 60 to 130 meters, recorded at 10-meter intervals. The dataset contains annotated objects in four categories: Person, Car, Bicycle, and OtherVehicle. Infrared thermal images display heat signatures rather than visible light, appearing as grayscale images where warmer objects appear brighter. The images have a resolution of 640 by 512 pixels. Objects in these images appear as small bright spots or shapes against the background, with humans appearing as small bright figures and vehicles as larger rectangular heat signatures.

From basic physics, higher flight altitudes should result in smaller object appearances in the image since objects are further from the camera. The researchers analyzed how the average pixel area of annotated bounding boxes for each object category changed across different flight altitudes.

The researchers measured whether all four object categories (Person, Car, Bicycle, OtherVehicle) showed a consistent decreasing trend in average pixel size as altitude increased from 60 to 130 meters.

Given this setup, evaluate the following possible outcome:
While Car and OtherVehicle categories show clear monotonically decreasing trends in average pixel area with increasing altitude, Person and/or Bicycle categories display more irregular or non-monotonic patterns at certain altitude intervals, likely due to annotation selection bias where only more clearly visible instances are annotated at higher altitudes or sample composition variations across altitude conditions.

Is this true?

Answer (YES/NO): NO